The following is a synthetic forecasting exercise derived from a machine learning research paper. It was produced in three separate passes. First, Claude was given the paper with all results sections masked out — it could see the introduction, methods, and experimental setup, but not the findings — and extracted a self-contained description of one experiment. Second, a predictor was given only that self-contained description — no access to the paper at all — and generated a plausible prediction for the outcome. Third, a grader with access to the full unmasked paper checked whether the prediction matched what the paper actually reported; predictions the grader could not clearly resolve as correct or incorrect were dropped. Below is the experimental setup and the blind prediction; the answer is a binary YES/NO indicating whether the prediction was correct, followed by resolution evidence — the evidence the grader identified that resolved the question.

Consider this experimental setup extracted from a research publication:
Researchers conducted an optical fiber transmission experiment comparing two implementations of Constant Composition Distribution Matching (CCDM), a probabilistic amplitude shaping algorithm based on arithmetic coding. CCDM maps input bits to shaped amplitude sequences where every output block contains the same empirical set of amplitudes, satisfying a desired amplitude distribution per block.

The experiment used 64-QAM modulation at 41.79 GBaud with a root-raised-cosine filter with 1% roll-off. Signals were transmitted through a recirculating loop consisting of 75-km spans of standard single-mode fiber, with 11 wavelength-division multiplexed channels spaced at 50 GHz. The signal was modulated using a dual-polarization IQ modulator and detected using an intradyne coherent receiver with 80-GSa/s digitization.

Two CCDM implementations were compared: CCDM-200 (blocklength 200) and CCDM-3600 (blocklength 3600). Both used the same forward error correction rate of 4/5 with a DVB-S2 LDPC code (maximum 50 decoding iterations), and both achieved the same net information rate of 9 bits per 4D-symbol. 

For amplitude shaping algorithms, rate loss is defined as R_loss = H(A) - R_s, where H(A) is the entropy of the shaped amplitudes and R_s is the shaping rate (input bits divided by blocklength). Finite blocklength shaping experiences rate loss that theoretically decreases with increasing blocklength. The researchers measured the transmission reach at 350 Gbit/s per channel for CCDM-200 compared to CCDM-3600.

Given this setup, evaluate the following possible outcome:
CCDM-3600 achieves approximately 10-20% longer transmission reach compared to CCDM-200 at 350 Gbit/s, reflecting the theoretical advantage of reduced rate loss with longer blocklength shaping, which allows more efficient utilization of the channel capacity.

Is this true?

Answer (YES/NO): YES